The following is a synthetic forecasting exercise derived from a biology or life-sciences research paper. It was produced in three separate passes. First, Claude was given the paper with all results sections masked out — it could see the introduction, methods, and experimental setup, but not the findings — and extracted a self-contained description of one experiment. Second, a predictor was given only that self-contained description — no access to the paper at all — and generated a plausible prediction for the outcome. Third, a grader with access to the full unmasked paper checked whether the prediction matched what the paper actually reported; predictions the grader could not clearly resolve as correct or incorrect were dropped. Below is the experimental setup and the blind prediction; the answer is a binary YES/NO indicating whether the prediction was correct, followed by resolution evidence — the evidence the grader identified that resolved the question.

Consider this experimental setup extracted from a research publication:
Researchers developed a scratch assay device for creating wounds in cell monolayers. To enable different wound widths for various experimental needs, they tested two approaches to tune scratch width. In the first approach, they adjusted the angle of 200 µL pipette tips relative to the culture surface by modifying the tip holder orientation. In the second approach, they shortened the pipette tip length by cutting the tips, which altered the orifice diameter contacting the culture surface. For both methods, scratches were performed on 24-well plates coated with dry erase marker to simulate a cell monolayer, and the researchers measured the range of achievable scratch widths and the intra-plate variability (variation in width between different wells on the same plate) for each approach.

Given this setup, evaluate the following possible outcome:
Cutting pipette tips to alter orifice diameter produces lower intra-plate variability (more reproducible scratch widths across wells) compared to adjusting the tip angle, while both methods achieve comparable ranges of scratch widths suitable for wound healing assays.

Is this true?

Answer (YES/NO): NO